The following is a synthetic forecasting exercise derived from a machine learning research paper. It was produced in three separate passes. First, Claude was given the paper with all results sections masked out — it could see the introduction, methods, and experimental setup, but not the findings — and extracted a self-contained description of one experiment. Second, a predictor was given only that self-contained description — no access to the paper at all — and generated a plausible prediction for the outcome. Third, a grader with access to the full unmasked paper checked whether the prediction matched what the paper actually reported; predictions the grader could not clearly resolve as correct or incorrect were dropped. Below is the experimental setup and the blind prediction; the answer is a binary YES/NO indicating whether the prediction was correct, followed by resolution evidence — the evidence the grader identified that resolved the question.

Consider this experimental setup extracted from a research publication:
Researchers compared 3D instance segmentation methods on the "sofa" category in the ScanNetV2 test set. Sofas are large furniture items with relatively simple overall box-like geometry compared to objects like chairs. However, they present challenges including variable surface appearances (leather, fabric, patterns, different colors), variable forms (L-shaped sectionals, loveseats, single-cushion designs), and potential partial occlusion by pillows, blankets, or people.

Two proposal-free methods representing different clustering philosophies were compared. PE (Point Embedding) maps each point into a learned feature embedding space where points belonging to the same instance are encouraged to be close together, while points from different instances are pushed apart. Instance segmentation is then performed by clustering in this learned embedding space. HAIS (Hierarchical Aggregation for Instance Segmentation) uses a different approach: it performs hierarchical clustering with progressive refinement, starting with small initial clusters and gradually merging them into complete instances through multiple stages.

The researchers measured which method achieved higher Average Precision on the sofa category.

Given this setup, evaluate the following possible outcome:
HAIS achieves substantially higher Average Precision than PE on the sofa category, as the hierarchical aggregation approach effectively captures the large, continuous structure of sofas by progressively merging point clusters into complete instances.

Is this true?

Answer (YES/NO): NO